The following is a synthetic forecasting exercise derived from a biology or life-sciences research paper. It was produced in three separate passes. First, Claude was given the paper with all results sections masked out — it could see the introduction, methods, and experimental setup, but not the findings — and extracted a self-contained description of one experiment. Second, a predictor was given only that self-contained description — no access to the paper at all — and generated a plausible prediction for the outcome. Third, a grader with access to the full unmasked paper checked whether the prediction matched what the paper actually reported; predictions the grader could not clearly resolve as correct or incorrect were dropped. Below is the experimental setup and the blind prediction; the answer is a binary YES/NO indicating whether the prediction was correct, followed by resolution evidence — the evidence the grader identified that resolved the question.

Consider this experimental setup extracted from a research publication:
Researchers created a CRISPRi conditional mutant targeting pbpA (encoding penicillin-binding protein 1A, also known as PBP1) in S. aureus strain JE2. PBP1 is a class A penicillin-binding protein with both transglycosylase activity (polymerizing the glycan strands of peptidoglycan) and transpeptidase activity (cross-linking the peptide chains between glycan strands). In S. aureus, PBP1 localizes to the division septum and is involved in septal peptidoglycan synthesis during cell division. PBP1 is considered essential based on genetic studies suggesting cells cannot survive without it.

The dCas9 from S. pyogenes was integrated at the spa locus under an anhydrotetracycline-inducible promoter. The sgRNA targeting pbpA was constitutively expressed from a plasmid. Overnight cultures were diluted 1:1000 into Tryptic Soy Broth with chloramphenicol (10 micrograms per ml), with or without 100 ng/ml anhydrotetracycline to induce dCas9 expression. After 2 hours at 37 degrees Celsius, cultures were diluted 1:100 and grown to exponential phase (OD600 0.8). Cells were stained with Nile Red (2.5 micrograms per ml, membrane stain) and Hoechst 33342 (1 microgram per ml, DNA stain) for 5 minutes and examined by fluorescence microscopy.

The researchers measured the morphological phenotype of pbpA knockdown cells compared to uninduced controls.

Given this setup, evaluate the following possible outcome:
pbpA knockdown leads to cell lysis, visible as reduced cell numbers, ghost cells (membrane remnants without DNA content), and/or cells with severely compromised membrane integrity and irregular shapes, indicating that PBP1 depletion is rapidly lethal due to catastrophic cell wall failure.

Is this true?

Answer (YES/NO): NO